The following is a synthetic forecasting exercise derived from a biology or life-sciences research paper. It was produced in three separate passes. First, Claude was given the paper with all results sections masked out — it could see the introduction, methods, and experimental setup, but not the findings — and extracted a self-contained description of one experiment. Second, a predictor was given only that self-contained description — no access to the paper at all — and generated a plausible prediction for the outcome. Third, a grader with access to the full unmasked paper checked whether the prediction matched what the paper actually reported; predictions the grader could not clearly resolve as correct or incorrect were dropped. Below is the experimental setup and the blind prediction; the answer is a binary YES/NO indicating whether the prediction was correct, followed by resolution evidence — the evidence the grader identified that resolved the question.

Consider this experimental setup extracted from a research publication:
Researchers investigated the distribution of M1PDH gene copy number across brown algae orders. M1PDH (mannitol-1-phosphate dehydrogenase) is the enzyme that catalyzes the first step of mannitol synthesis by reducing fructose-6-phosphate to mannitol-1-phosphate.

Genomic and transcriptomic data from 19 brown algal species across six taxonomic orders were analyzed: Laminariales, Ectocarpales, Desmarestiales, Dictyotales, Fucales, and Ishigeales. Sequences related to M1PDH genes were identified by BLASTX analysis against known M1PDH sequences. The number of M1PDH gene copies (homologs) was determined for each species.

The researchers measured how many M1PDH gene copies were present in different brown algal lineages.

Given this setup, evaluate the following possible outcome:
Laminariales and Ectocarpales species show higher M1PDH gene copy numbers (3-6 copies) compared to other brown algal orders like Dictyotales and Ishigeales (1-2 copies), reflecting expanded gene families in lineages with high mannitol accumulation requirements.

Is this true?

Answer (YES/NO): NO